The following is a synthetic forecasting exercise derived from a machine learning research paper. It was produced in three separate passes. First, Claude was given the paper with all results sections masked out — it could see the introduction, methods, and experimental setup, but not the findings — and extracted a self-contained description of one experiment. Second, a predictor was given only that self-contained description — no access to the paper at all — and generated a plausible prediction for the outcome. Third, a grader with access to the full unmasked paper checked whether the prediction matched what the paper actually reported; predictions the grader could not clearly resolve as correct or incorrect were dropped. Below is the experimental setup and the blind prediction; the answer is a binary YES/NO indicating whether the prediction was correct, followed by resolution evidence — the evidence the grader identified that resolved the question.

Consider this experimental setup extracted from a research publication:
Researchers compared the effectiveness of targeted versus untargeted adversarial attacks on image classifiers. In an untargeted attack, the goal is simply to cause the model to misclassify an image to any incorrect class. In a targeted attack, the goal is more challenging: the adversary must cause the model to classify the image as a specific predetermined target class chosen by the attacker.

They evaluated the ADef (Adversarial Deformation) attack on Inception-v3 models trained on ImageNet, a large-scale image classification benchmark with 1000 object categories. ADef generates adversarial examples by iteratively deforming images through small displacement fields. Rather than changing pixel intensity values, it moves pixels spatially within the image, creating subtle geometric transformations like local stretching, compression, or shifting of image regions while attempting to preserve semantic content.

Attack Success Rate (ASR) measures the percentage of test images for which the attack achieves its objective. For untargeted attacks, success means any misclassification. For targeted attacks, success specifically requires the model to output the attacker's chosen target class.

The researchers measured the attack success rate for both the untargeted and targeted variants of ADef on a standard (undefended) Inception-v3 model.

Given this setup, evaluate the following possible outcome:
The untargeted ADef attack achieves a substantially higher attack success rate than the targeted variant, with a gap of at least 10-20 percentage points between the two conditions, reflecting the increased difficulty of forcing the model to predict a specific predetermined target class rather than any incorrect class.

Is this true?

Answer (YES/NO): YES